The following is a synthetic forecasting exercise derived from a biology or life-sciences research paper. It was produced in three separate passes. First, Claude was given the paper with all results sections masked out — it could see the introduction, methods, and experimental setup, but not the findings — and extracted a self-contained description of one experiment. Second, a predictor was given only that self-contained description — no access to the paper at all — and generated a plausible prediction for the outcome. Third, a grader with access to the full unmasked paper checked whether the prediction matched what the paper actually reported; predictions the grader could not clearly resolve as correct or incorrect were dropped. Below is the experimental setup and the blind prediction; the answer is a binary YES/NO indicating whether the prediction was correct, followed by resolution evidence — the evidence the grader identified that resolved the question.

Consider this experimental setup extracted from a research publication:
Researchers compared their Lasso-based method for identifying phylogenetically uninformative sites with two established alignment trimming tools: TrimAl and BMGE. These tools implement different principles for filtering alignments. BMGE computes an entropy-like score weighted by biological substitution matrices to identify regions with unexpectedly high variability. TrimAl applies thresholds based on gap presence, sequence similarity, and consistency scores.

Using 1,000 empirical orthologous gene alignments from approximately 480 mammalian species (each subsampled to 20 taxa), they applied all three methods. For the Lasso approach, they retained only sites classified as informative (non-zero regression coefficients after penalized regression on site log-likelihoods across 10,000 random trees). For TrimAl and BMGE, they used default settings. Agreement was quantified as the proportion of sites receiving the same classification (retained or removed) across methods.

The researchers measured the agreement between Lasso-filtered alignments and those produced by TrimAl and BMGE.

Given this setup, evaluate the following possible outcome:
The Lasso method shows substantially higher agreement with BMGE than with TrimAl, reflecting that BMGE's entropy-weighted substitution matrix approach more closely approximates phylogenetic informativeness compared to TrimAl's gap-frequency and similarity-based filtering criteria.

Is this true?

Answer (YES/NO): NO